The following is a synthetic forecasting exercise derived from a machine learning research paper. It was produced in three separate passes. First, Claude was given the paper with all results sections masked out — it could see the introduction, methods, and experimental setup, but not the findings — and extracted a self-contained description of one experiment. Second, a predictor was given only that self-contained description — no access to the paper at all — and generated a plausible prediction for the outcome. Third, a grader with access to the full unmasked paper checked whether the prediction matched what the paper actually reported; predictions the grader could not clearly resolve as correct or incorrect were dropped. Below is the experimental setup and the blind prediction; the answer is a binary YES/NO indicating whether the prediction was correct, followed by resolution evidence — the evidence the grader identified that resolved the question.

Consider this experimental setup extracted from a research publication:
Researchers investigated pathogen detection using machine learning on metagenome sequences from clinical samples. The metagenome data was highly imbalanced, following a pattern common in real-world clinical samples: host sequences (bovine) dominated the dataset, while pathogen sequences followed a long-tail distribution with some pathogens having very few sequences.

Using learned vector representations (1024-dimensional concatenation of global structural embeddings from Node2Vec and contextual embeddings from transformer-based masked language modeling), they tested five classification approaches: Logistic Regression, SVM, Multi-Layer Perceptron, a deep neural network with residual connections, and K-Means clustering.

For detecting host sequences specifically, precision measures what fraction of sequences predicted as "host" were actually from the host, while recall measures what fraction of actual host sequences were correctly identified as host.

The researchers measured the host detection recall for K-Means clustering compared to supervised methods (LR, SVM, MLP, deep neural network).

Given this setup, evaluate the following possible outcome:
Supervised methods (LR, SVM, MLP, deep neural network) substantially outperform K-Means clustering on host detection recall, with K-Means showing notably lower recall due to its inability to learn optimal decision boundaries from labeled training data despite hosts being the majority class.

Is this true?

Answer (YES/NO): YES